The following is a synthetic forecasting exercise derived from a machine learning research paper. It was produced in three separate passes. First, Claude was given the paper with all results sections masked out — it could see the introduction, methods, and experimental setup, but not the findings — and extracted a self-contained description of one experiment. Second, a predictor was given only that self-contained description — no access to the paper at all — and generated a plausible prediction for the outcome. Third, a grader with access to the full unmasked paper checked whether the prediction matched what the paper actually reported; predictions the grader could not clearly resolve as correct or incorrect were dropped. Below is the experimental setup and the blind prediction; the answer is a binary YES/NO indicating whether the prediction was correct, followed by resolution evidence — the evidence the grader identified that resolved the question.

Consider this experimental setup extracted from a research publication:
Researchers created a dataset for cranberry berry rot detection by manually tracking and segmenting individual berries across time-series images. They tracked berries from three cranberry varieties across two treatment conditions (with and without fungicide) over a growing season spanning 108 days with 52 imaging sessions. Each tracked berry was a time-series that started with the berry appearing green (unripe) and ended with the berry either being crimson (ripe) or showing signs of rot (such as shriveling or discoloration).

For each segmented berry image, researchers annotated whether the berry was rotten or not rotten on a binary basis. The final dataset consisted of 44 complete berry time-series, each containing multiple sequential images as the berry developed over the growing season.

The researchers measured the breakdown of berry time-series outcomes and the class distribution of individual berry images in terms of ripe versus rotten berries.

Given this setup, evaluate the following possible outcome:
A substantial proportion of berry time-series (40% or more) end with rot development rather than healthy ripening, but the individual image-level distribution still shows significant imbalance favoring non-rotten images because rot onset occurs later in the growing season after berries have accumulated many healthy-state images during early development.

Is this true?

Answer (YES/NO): NO